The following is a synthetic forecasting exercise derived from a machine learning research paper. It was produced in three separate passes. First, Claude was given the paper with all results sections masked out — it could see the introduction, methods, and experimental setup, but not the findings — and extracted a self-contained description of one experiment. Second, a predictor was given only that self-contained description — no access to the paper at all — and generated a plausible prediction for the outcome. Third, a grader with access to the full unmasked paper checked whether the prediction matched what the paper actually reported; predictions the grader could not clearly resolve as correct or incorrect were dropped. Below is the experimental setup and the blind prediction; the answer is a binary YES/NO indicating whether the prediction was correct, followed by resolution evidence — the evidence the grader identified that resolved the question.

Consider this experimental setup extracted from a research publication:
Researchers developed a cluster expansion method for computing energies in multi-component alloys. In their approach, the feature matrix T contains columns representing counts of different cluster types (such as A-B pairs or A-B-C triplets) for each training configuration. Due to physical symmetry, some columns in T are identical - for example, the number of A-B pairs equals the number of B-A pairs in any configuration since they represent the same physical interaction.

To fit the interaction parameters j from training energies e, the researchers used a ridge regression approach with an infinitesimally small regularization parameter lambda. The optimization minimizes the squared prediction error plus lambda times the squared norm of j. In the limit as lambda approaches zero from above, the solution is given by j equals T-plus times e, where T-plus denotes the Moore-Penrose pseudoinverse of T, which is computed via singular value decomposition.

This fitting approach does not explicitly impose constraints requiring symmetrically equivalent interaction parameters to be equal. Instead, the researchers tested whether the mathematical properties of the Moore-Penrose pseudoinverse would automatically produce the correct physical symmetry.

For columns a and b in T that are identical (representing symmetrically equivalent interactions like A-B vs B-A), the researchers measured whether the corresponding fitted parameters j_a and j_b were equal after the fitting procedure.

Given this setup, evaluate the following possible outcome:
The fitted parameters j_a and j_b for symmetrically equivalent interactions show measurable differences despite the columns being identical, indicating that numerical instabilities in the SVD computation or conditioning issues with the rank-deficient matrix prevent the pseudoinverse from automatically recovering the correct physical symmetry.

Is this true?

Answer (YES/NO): NO